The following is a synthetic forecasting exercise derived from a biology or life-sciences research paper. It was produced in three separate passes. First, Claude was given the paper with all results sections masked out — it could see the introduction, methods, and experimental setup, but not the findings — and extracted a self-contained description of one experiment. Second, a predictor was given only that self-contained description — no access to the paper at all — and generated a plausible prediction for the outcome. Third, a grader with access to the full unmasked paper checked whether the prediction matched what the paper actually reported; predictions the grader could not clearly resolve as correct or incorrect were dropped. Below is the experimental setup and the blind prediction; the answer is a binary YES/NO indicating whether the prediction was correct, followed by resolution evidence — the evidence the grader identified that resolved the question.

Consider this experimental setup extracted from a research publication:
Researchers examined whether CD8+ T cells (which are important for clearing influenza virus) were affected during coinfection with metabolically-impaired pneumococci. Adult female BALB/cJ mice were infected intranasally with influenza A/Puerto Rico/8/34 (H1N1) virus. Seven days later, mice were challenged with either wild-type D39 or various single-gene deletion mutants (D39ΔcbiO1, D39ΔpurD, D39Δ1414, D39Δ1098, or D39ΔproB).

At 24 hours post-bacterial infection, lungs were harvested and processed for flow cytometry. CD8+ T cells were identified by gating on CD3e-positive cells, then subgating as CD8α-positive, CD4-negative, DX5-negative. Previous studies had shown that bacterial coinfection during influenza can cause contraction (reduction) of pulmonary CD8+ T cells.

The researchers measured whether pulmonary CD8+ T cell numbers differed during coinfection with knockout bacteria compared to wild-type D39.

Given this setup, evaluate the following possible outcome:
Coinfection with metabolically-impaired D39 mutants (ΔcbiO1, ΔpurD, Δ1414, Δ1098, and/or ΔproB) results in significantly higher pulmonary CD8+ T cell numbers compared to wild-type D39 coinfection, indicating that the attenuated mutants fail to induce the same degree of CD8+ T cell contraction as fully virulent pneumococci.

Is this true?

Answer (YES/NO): NO